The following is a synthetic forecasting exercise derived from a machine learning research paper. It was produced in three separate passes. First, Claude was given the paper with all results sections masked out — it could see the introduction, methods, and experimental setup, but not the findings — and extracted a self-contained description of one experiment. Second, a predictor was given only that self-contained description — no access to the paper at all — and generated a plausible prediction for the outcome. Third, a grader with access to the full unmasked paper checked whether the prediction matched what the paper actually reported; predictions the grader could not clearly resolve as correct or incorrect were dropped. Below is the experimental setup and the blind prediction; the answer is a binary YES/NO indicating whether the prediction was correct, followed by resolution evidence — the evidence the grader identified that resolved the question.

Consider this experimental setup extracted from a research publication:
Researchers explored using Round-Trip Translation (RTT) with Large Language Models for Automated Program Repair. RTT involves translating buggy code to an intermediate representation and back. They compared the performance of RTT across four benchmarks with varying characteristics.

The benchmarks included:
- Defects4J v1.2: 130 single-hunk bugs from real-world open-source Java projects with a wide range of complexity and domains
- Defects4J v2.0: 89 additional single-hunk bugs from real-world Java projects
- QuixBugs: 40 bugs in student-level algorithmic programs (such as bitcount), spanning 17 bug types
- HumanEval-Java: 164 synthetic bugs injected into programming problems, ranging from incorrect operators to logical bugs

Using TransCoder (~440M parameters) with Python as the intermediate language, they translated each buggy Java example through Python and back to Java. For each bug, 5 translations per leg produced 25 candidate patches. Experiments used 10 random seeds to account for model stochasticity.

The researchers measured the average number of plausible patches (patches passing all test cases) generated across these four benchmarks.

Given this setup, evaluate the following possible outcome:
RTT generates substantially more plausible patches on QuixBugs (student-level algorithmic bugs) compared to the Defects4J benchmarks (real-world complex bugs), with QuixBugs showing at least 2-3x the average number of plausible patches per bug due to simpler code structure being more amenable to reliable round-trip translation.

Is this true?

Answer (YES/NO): NO